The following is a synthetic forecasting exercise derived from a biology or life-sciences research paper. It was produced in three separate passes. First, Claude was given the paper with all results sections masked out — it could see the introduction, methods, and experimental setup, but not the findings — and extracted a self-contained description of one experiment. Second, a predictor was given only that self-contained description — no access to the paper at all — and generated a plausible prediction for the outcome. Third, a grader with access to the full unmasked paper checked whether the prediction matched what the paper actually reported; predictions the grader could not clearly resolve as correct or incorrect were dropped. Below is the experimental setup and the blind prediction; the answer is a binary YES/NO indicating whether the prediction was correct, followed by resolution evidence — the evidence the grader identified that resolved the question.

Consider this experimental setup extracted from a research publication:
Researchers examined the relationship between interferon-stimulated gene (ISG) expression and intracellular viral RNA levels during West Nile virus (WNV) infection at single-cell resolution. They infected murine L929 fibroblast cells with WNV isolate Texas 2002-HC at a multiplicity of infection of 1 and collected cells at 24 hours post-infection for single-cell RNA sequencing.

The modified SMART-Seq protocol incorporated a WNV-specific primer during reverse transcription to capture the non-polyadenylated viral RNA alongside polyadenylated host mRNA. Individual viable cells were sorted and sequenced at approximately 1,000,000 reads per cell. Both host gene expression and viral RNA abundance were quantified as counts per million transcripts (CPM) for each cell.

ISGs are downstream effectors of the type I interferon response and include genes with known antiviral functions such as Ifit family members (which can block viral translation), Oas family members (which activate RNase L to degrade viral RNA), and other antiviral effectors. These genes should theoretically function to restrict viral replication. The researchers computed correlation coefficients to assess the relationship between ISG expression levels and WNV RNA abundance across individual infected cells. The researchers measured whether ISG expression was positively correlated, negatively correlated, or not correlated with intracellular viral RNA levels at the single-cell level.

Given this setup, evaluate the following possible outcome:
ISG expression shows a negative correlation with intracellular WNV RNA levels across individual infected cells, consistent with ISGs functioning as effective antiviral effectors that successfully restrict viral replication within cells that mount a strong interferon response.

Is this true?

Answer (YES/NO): YES